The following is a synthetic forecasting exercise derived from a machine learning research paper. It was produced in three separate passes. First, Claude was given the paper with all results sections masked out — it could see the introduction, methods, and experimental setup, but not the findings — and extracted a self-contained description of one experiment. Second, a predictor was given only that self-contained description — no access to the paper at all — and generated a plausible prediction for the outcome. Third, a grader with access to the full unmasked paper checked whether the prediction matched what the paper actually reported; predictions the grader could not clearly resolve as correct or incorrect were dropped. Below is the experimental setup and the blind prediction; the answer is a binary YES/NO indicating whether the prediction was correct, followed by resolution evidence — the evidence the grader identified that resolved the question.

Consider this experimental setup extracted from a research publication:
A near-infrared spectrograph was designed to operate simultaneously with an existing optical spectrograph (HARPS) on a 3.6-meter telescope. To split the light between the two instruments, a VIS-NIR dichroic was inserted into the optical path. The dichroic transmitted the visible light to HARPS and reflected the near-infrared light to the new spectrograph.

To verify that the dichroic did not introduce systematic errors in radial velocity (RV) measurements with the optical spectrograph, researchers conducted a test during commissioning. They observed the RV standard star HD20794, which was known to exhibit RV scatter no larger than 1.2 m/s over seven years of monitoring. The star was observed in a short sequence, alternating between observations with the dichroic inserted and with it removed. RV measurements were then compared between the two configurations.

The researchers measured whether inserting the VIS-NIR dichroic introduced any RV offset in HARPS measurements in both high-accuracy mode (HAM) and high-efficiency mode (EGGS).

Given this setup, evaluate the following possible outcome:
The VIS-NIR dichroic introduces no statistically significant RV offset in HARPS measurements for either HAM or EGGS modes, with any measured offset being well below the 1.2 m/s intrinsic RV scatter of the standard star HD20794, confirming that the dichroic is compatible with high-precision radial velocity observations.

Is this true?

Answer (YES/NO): YES